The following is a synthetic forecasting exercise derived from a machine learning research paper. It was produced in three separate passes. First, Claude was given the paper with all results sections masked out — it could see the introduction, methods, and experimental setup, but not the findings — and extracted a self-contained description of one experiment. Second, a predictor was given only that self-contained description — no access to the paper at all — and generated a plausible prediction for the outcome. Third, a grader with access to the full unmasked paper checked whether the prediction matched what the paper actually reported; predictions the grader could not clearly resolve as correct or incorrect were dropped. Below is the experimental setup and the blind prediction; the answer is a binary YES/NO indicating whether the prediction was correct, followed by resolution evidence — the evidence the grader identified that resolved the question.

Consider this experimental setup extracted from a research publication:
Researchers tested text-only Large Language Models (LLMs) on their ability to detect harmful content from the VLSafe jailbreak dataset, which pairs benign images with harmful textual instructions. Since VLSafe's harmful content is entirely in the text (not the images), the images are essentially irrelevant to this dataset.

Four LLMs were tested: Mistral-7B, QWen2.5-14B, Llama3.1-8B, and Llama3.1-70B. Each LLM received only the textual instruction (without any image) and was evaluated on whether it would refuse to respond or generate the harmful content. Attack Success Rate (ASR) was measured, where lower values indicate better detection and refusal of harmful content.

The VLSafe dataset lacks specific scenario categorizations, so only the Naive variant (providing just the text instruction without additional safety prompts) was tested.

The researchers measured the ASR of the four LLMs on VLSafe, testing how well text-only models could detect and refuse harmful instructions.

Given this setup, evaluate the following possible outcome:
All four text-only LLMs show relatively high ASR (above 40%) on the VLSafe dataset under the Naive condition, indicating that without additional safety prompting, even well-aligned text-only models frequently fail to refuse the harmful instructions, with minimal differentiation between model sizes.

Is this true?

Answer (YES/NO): NO